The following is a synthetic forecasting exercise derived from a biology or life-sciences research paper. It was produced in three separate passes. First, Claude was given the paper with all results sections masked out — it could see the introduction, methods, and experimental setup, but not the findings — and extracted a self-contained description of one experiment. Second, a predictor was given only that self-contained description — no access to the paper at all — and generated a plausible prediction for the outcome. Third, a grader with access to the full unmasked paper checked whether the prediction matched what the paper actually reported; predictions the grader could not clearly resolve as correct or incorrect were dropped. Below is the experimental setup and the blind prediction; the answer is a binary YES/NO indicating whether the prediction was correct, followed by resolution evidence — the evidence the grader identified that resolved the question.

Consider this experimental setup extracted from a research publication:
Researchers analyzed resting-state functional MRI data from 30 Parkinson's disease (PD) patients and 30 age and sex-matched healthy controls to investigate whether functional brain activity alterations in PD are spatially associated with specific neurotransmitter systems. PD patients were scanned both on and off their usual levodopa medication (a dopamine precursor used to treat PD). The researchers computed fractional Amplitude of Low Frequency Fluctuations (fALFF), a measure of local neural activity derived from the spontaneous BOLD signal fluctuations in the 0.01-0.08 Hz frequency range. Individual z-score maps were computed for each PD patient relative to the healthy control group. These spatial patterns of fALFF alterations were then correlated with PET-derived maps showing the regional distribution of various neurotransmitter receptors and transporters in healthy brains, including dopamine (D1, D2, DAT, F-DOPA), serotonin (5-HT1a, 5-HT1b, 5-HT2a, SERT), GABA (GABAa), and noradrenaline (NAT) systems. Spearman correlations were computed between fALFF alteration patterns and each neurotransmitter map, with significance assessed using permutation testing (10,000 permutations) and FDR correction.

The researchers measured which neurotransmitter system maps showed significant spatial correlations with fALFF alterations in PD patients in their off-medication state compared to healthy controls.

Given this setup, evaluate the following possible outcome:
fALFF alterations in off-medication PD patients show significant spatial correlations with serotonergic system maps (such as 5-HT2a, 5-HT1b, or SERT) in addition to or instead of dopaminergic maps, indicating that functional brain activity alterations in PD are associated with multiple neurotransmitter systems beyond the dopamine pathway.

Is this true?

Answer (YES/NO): YES